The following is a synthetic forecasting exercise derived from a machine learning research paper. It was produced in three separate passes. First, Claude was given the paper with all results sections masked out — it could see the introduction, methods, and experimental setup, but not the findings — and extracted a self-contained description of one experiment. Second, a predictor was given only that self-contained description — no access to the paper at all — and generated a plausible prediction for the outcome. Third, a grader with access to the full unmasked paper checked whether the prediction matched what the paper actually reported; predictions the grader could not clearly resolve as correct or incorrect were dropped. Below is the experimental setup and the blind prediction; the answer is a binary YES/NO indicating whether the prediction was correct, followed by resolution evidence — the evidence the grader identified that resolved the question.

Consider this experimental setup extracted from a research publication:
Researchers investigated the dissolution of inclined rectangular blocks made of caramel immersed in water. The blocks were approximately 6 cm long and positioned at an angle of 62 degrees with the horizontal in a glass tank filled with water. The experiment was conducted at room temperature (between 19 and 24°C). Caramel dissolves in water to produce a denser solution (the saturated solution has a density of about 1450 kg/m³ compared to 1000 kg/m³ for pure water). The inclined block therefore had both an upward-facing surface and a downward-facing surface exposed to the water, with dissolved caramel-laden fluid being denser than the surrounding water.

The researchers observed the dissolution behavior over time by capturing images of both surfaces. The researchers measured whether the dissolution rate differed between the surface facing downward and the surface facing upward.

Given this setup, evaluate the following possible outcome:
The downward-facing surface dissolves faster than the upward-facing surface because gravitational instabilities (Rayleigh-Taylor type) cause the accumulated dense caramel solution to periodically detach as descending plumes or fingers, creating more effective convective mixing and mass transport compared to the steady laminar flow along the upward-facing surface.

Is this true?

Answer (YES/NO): YES